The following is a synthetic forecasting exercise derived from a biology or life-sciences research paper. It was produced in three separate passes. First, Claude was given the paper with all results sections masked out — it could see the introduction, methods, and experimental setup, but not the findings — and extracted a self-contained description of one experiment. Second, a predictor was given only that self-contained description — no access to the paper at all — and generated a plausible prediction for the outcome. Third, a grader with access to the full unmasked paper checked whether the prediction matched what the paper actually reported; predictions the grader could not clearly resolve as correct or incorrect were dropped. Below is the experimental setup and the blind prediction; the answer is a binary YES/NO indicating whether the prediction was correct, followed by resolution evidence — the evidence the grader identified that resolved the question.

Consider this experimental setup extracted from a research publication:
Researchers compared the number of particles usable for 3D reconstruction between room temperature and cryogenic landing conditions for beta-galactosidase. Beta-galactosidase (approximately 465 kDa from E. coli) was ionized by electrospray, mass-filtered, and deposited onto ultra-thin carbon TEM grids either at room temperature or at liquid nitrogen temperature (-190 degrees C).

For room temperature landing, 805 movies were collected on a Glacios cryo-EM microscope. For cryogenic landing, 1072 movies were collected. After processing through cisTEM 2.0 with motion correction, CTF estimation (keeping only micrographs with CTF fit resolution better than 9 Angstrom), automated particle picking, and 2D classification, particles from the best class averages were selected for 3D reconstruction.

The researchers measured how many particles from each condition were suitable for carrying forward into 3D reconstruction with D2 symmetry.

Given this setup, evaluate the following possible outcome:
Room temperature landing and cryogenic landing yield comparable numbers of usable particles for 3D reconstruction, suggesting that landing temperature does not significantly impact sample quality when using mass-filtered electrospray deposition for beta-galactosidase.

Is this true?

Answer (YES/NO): NO